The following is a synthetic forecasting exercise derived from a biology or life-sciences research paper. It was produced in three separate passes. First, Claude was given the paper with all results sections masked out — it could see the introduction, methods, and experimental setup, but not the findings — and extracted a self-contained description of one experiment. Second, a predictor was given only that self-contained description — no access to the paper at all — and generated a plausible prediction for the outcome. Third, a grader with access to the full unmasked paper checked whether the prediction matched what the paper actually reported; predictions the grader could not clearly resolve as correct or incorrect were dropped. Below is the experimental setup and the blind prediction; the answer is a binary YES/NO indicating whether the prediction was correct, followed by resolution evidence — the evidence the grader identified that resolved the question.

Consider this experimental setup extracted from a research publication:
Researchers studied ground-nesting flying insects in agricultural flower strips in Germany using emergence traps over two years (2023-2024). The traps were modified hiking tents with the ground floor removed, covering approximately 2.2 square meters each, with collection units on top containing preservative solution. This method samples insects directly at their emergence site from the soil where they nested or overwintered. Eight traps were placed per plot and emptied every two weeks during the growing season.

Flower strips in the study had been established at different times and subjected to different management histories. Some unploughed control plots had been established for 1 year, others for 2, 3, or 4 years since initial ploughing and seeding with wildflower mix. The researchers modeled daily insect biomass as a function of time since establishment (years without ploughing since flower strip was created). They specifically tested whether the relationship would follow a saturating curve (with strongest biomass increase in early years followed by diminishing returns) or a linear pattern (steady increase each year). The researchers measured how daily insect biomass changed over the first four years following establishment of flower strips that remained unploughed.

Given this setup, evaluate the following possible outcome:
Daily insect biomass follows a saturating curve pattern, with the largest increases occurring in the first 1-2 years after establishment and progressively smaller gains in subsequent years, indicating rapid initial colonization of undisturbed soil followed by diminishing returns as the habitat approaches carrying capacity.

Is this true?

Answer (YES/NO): YES